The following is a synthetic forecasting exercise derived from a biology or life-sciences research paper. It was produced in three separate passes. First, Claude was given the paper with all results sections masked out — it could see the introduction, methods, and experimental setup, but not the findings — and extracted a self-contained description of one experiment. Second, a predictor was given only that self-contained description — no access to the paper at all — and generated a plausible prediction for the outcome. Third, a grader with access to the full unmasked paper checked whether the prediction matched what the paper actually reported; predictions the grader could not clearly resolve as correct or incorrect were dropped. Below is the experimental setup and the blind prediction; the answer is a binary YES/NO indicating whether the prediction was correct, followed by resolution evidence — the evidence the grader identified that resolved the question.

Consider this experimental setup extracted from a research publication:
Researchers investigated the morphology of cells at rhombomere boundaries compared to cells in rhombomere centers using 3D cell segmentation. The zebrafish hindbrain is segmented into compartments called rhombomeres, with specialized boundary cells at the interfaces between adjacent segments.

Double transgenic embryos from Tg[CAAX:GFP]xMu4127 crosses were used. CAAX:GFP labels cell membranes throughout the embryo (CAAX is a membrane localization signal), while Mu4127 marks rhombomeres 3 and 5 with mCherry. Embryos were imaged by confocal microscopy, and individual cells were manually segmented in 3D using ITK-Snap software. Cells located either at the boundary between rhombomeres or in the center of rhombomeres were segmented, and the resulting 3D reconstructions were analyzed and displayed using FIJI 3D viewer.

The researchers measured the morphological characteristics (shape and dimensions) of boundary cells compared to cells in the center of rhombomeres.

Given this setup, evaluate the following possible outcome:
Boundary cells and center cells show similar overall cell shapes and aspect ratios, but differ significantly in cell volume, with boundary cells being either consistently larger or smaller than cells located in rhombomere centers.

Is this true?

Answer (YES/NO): NO